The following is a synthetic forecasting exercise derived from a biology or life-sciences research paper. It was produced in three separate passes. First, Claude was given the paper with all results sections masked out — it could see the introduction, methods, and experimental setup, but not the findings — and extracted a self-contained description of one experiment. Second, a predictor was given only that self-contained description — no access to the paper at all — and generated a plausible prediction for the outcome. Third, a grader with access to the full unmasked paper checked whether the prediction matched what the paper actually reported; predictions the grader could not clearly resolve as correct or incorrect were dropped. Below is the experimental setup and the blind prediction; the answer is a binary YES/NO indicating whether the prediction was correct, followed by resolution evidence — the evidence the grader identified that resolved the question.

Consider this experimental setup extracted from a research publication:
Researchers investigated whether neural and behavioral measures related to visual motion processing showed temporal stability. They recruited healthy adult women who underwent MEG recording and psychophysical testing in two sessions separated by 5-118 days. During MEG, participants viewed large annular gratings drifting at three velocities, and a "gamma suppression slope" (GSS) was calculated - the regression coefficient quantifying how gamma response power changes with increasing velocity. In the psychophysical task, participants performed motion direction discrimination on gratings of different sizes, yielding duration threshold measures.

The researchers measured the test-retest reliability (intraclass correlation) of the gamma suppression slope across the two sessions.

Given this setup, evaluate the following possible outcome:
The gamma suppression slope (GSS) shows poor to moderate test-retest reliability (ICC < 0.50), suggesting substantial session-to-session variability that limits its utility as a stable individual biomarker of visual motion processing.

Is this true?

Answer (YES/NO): NO